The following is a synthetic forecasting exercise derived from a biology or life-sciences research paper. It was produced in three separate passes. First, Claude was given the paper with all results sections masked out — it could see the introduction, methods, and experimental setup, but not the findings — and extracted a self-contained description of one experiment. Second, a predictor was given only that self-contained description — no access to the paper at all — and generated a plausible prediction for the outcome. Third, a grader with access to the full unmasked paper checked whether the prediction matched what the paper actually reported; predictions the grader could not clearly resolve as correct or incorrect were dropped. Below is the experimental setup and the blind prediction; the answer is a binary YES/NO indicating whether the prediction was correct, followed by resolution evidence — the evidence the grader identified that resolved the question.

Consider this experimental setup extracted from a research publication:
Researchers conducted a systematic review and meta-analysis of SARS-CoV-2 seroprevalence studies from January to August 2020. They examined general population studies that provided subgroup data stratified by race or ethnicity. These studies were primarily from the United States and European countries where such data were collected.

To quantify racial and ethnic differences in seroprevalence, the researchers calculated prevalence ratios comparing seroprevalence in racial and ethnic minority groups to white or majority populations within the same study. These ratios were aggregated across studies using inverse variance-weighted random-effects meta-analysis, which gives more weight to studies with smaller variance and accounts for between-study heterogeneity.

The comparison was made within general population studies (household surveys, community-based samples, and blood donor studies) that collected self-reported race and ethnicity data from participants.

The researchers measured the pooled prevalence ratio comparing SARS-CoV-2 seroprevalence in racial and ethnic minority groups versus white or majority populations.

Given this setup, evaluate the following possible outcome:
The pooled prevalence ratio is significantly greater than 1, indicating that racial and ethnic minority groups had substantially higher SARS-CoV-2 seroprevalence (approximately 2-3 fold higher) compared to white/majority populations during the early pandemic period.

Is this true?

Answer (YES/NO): NO